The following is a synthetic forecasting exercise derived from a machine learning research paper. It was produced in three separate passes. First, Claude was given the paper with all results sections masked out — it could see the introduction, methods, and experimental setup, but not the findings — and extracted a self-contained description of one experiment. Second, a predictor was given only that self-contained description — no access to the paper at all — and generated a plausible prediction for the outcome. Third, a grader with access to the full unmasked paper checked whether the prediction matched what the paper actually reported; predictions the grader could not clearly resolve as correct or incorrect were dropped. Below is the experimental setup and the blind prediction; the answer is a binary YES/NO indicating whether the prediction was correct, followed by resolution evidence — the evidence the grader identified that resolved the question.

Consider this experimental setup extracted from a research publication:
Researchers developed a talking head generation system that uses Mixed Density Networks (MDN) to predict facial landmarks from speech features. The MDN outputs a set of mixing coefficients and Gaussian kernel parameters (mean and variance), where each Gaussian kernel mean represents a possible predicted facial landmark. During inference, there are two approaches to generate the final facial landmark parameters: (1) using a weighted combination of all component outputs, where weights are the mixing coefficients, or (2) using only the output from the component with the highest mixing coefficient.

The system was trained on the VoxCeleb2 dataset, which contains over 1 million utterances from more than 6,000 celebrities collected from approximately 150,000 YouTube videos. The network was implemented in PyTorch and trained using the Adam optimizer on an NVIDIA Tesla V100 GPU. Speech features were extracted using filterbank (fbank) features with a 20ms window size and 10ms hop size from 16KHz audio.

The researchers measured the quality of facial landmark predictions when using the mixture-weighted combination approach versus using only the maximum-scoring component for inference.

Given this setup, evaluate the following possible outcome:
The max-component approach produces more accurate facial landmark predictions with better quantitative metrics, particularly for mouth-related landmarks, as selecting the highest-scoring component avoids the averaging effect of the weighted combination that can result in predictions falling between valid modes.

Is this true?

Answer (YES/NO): NO